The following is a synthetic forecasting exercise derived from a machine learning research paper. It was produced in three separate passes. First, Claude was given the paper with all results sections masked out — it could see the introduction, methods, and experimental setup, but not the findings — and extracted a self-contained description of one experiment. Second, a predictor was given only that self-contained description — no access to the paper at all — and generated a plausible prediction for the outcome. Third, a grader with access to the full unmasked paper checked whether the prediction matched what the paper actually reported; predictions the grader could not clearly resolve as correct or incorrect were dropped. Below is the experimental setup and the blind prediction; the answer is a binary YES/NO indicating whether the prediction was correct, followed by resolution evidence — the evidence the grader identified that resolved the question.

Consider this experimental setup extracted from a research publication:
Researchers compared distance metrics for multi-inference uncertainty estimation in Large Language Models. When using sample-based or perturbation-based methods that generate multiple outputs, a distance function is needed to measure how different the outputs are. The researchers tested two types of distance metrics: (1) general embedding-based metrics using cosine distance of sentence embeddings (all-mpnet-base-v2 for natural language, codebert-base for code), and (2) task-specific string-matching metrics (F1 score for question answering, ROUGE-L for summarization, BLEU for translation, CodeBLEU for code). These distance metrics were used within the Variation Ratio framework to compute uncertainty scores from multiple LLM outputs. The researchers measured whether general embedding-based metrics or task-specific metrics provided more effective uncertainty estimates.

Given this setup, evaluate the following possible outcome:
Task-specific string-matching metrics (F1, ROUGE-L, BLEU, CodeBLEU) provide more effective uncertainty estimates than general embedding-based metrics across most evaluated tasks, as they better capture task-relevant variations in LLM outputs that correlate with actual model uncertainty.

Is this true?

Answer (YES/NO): NO